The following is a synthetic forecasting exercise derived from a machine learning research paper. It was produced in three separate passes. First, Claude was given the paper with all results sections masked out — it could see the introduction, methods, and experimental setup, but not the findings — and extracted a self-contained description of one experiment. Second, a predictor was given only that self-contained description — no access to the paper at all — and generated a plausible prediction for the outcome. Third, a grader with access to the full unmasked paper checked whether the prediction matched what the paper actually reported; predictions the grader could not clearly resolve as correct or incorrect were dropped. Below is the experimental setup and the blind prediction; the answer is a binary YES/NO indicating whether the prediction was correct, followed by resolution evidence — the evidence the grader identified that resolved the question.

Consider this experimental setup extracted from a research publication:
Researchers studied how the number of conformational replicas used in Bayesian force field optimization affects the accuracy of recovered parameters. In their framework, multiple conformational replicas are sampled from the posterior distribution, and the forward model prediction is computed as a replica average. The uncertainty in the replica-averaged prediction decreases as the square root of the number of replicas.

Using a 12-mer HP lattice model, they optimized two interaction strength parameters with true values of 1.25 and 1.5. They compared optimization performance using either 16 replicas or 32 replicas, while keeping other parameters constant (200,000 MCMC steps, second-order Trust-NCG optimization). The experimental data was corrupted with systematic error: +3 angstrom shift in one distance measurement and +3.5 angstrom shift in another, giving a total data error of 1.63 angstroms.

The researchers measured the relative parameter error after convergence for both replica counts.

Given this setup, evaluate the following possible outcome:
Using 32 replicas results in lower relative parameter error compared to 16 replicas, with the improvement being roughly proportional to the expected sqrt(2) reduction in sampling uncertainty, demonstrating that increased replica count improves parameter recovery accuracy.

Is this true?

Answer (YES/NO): NO